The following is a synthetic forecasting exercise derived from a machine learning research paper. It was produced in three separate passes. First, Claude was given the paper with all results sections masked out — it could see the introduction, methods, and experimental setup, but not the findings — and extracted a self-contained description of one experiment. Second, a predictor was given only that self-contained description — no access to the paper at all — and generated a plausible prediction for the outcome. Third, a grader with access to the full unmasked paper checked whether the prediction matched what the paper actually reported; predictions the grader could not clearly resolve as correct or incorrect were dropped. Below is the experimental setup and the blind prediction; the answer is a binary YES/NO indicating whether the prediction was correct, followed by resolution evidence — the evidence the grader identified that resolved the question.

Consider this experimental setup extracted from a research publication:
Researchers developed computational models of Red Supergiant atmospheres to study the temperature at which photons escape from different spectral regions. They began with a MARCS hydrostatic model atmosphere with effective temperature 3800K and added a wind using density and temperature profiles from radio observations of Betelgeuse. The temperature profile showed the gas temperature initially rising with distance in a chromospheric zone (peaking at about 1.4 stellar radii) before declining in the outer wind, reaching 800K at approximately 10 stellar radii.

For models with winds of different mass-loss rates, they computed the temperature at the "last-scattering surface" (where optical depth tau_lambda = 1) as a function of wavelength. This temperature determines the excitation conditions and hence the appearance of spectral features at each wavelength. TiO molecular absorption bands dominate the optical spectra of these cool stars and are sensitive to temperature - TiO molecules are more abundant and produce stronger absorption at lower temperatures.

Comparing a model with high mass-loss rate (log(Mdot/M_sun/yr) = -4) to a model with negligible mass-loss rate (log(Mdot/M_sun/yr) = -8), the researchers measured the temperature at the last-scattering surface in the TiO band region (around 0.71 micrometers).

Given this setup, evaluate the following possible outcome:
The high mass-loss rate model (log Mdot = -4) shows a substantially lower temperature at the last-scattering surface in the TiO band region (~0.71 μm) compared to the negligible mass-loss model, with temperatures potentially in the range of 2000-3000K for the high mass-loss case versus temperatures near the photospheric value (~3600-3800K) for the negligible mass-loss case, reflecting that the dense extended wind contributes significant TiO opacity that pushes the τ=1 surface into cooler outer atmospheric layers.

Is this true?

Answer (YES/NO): NO